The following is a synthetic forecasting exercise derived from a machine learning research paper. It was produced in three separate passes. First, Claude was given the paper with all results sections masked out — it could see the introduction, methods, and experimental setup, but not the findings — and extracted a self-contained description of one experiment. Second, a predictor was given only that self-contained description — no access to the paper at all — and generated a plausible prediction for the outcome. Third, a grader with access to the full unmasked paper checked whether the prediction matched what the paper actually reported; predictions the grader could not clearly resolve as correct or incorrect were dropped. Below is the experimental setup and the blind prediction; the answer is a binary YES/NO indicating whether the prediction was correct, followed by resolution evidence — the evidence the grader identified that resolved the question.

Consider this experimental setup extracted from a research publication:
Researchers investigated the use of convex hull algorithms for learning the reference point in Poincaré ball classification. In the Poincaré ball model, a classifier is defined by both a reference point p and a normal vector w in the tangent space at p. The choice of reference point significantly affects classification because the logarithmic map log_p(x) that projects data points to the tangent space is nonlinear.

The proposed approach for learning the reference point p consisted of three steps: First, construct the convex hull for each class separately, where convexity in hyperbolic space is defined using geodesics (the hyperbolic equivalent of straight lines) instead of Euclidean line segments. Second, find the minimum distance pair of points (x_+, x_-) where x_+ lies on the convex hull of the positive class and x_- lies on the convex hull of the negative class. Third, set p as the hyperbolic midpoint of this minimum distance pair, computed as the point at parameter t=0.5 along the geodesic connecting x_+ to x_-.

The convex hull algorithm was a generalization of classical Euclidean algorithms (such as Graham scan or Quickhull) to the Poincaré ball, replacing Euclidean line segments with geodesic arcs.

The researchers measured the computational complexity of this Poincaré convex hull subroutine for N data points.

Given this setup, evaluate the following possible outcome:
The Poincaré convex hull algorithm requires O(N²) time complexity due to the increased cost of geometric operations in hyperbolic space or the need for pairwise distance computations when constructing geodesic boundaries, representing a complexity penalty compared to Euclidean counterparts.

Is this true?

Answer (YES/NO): NO